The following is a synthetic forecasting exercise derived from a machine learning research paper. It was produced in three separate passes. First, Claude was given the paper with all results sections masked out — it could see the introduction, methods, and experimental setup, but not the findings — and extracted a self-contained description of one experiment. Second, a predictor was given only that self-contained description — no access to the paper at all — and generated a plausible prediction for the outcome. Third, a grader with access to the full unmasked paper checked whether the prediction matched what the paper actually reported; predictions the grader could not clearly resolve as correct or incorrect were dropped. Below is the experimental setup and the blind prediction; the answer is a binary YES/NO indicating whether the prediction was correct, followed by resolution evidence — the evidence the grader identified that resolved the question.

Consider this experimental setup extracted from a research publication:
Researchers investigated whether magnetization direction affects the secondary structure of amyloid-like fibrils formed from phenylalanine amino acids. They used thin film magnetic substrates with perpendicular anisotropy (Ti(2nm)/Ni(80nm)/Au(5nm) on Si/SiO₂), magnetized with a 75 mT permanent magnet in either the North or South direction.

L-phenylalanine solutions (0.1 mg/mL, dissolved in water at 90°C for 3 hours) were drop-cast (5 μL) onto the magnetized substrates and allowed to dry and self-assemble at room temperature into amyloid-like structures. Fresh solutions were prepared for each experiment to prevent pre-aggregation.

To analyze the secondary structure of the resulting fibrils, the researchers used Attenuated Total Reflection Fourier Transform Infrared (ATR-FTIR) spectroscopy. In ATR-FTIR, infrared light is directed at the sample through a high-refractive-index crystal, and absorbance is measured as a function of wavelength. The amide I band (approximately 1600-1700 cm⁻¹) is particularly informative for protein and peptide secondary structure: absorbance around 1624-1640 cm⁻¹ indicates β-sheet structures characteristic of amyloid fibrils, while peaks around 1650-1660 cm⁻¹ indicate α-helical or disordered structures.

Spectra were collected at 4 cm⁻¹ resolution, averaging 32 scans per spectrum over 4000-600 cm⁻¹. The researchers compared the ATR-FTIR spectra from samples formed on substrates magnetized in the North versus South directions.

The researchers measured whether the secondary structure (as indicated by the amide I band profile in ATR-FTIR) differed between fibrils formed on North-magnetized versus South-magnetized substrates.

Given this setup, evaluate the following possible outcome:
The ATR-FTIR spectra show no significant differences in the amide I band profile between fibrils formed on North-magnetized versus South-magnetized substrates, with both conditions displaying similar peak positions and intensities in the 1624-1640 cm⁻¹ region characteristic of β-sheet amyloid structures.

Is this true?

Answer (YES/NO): YES